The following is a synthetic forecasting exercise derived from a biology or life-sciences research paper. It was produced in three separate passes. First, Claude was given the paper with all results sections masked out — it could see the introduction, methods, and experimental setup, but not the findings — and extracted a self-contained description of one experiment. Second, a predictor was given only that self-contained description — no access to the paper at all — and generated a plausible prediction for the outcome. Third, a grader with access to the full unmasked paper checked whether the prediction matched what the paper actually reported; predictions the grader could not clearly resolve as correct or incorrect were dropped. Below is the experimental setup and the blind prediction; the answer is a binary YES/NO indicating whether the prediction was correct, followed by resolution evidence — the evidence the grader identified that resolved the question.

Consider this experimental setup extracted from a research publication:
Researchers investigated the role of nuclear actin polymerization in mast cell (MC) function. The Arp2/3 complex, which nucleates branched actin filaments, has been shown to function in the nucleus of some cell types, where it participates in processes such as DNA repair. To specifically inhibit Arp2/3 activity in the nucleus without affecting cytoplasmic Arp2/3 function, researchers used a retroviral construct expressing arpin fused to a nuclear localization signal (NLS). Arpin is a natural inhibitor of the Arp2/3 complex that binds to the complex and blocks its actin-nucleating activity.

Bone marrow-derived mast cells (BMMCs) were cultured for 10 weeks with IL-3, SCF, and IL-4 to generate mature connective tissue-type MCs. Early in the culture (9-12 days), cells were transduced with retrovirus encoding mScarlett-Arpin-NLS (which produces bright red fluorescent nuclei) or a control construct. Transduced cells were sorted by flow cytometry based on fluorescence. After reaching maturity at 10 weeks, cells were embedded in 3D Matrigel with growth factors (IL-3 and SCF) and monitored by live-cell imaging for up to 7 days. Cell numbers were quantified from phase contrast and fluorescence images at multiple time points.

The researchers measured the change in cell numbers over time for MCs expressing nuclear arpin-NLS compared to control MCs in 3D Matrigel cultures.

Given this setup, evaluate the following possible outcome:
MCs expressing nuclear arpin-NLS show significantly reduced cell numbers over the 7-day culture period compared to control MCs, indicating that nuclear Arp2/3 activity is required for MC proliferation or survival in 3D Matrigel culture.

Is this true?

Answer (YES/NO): NO